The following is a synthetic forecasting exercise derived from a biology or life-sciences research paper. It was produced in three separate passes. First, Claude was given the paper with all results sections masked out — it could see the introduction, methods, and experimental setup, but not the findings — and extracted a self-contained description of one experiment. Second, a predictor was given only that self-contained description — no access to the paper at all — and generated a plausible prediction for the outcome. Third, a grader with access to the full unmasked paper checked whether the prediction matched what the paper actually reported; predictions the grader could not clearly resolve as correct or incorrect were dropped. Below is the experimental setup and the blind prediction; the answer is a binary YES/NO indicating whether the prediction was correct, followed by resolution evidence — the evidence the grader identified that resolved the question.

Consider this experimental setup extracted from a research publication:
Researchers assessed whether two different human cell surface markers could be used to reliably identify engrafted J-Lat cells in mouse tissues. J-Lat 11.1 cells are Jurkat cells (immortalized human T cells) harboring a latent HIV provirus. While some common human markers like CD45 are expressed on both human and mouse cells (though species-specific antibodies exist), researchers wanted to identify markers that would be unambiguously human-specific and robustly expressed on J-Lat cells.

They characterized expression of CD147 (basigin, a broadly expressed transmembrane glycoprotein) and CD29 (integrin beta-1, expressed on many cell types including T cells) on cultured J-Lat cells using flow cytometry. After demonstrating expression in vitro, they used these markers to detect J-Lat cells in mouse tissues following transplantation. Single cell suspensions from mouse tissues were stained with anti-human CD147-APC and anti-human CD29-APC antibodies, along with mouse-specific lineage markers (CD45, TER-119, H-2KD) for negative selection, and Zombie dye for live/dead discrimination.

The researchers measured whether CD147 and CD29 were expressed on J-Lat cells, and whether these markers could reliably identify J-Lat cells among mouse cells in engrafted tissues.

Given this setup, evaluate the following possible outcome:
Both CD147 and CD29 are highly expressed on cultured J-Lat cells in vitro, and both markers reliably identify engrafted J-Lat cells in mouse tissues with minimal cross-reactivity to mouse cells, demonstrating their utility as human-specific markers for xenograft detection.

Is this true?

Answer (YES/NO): YES